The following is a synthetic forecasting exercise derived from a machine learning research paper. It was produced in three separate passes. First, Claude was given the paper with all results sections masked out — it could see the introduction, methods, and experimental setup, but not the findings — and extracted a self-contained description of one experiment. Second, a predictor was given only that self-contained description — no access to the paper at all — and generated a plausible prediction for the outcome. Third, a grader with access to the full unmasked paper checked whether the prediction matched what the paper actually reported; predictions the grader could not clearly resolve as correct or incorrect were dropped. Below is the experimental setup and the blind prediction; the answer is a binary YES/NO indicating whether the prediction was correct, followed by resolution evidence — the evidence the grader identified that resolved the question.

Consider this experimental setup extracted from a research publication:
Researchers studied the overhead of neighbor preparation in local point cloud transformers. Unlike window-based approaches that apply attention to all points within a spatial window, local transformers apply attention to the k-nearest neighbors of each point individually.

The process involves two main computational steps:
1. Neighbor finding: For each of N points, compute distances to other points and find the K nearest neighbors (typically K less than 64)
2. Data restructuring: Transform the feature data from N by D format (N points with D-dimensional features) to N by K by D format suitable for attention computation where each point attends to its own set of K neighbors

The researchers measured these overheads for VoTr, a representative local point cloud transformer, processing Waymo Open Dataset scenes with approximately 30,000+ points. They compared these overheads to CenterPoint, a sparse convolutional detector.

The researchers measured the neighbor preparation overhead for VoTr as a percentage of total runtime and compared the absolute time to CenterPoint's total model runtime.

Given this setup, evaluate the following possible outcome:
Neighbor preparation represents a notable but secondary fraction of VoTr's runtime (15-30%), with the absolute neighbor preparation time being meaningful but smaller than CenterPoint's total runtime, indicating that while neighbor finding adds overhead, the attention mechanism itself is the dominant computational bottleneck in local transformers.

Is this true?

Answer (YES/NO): NO